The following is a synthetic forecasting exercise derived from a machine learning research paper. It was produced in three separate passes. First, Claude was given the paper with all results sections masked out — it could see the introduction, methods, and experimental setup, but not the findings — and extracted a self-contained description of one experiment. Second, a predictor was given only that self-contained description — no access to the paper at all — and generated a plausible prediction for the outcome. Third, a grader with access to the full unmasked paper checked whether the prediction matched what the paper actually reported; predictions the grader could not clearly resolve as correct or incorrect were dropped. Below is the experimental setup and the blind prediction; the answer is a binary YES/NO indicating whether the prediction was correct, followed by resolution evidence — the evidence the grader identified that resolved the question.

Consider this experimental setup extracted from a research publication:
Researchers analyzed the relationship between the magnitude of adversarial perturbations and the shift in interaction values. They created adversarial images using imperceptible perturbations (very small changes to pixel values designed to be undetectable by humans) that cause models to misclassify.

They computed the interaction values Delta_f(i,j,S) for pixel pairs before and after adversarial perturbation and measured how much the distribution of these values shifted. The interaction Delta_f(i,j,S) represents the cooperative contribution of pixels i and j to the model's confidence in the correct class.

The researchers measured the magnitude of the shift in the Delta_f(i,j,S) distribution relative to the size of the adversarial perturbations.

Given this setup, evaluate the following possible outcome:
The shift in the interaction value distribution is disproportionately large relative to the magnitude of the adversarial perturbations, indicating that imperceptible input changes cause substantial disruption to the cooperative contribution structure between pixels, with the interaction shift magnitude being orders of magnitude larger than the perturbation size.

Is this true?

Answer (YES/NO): YES